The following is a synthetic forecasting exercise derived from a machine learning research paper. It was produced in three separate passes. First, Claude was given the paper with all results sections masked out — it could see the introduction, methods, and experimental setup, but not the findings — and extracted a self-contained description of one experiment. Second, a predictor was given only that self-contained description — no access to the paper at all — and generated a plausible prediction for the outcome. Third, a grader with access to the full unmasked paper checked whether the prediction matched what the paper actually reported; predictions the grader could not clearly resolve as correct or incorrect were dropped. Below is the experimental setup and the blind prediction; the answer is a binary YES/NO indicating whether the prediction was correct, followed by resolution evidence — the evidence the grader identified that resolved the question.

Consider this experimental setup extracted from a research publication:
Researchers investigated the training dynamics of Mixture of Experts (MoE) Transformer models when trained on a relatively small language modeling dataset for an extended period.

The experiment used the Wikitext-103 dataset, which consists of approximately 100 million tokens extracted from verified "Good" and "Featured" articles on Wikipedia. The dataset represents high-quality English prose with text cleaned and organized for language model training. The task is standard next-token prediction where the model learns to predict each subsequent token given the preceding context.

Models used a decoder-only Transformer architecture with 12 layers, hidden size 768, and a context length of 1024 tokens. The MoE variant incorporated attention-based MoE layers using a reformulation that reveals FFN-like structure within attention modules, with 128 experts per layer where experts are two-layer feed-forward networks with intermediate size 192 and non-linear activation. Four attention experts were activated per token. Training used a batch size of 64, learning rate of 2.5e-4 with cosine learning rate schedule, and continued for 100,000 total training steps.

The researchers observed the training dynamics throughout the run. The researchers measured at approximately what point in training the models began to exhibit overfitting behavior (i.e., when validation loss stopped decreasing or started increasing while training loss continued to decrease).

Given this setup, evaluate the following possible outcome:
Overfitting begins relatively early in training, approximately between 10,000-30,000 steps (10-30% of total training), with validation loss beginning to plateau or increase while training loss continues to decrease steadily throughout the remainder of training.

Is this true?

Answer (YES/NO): YES